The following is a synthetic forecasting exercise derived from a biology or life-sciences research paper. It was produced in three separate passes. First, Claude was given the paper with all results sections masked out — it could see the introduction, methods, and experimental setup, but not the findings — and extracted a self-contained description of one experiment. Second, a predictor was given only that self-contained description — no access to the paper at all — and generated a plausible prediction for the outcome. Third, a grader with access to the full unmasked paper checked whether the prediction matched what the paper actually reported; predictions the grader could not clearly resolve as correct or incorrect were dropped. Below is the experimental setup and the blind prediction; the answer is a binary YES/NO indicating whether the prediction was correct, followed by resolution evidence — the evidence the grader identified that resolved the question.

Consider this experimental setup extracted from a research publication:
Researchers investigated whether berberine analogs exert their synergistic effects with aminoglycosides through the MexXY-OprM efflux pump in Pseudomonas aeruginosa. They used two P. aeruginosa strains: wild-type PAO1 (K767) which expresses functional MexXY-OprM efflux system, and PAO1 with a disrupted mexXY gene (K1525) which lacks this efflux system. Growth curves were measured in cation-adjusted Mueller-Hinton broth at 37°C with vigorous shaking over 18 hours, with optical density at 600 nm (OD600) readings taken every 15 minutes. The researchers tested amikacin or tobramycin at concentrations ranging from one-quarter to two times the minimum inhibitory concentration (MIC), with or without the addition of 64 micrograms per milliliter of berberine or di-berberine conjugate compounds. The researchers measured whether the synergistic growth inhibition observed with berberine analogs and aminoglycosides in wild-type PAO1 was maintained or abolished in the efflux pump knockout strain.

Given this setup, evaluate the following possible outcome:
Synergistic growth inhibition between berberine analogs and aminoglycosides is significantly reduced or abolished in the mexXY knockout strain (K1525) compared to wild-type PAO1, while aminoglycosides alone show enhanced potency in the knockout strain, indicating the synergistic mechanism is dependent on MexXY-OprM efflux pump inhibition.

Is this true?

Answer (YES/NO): NO